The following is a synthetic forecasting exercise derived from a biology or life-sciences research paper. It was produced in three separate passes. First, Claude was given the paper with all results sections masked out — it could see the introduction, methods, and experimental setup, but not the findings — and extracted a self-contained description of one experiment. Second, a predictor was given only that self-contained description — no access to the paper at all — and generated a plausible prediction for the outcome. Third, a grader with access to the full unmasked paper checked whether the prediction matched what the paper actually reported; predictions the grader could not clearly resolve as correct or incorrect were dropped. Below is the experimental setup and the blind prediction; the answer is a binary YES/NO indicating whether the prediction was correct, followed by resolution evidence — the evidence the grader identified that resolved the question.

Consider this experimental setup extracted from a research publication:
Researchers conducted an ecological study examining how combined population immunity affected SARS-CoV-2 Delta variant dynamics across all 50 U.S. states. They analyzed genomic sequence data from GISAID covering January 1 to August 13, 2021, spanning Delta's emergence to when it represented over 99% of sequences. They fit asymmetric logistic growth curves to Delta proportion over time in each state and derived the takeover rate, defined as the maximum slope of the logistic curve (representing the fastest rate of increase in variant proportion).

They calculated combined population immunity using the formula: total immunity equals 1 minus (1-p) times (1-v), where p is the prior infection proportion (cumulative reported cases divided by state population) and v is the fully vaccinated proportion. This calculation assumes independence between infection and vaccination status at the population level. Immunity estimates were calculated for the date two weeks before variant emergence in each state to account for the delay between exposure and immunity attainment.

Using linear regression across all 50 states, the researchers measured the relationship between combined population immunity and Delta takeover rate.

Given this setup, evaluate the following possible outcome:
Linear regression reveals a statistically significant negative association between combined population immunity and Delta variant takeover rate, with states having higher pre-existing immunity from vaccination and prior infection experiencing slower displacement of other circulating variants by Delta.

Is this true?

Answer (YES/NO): NO